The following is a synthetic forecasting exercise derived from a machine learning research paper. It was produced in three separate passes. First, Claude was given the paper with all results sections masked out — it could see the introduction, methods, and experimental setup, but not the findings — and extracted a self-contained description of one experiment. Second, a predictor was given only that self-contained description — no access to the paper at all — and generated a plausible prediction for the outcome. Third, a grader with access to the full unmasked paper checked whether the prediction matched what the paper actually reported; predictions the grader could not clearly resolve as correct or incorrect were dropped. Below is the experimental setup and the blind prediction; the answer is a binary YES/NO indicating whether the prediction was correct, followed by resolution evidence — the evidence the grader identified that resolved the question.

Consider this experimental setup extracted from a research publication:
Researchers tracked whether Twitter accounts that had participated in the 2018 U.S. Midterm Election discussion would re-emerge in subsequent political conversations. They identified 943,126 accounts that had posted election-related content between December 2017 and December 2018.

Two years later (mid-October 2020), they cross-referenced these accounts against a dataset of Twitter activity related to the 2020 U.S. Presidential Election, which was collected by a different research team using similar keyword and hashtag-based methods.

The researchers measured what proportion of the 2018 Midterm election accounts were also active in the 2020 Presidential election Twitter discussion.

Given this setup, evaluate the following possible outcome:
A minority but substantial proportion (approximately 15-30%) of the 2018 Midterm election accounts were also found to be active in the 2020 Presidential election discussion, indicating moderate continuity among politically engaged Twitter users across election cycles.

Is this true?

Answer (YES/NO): NO